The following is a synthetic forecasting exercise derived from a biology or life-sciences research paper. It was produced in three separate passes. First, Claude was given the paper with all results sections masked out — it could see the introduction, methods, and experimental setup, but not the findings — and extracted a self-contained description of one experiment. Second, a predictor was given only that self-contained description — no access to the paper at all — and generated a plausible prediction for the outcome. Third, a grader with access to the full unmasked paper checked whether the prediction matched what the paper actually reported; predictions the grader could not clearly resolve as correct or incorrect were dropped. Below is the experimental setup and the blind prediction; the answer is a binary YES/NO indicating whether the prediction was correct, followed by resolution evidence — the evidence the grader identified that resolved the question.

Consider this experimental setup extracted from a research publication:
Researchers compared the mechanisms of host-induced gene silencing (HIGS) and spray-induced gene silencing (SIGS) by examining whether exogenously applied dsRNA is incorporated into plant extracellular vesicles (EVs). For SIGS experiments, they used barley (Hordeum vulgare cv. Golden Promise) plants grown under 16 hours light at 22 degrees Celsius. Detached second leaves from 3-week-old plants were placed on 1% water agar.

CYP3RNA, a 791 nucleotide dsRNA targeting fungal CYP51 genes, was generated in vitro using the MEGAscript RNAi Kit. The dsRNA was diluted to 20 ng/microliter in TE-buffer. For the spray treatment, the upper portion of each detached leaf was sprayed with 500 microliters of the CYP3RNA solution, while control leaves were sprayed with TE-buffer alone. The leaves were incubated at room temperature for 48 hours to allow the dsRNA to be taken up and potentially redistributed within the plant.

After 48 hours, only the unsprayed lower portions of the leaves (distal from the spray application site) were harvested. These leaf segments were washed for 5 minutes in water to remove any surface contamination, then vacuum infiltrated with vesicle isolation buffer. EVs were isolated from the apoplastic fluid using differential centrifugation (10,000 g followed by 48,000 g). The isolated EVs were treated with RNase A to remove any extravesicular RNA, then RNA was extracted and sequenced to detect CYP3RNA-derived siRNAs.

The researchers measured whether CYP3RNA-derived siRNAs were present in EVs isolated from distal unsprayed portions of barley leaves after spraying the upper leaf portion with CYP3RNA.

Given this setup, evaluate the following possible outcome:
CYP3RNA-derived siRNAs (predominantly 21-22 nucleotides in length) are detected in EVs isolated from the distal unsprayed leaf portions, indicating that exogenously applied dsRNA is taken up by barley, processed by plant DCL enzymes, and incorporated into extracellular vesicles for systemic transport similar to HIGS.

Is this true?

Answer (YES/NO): NO